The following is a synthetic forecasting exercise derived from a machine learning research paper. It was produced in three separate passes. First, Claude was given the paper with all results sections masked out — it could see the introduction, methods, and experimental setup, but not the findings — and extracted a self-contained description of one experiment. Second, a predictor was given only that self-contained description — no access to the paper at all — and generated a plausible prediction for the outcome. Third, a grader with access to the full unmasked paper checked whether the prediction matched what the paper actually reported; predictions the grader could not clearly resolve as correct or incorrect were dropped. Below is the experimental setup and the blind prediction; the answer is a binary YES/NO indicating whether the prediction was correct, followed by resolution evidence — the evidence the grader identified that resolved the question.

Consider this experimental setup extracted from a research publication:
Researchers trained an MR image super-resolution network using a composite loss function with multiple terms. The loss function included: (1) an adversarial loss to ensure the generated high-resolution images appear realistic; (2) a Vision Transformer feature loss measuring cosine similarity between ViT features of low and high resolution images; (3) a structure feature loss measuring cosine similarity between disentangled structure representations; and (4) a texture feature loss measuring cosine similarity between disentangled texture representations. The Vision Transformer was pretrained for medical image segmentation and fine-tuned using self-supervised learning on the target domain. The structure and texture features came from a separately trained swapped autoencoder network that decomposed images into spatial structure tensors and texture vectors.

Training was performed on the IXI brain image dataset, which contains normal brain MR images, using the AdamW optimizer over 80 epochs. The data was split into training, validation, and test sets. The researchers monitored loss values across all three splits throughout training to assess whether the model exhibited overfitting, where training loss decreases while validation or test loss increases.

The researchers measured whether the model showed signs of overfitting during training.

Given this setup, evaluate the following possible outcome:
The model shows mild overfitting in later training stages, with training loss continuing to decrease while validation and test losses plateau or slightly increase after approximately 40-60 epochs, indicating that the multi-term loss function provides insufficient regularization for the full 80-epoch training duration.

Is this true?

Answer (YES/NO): NO